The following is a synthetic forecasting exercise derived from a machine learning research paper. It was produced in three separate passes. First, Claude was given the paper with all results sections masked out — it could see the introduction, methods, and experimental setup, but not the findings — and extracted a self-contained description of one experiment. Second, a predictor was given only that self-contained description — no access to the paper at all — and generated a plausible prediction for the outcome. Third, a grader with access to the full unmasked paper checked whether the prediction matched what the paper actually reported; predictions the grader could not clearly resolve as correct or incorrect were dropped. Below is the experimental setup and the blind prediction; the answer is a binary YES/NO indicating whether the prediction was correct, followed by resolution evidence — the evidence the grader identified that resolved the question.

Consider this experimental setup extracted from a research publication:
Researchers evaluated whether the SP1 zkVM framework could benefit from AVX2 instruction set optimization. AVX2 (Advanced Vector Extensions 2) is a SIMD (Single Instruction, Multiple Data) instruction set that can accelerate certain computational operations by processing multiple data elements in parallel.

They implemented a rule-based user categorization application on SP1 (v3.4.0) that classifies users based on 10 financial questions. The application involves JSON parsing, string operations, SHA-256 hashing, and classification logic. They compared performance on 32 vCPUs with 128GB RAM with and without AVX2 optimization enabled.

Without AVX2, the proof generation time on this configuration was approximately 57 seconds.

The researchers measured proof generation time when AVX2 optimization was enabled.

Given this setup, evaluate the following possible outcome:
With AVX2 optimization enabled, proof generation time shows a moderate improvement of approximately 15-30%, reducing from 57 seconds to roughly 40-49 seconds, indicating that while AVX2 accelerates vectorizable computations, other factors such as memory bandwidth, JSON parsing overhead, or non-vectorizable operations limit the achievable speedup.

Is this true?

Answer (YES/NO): YES